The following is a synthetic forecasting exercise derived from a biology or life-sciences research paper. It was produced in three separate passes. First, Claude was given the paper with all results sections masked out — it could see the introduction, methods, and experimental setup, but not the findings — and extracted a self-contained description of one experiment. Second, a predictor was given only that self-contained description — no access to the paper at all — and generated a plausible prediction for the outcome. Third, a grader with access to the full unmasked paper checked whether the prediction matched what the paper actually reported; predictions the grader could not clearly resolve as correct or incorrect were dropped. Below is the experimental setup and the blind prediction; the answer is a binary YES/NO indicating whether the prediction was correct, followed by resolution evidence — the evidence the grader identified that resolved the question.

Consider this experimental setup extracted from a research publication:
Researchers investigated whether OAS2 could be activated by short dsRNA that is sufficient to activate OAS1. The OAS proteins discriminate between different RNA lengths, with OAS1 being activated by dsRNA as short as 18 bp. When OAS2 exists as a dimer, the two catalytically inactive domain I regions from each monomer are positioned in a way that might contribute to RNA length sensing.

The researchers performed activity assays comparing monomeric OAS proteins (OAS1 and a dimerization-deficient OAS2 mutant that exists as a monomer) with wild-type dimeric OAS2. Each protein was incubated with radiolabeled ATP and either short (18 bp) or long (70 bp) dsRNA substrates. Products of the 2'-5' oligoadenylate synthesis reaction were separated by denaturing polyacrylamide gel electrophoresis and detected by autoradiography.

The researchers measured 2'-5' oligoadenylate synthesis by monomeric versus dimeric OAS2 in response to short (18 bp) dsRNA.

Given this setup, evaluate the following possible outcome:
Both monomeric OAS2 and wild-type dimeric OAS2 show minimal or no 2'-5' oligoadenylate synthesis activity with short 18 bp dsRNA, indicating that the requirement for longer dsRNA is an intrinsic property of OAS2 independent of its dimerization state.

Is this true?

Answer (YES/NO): NO